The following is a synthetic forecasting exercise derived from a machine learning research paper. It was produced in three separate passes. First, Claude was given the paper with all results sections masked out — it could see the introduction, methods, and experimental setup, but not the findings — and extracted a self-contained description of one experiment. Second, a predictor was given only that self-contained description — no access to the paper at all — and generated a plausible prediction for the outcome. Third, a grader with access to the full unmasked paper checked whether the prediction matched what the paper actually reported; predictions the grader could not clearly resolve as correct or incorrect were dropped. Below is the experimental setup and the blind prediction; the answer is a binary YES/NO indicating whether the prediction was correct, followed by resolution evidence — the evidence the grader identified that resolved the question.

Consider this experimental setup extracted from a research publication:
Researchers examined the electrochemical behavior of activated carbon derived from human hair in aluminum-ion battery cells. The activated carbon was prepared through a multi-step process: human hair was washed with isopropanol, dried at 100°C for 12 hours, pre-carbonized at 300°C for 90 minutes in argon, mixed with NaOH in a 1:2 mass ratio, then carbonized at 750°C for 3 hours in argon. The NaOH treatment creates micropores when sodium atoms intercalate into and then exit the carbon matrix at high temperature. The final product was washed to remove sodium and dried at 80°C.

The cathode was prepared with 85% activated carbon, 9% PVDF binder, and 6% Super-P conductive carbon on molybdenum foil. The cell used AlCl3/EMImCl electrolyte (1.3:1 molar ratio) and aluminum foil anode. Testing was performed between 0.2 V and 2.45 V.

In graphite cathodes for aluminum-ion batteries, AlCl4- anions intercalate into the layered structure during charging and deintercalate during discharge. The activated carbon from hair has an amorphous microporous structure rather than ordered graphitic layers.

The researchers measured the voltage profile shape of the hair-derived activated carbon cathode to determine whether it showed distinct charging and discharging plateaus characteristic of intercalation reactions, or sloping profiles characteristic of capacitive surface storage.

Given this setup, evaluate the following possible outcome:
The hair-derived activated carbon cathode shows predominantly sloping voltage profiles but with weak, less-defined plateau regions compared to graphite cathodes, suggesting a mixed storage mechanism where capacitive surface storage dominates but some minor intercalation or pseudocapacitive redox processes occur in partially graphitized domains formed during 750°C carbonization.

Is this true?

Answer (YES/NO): YES